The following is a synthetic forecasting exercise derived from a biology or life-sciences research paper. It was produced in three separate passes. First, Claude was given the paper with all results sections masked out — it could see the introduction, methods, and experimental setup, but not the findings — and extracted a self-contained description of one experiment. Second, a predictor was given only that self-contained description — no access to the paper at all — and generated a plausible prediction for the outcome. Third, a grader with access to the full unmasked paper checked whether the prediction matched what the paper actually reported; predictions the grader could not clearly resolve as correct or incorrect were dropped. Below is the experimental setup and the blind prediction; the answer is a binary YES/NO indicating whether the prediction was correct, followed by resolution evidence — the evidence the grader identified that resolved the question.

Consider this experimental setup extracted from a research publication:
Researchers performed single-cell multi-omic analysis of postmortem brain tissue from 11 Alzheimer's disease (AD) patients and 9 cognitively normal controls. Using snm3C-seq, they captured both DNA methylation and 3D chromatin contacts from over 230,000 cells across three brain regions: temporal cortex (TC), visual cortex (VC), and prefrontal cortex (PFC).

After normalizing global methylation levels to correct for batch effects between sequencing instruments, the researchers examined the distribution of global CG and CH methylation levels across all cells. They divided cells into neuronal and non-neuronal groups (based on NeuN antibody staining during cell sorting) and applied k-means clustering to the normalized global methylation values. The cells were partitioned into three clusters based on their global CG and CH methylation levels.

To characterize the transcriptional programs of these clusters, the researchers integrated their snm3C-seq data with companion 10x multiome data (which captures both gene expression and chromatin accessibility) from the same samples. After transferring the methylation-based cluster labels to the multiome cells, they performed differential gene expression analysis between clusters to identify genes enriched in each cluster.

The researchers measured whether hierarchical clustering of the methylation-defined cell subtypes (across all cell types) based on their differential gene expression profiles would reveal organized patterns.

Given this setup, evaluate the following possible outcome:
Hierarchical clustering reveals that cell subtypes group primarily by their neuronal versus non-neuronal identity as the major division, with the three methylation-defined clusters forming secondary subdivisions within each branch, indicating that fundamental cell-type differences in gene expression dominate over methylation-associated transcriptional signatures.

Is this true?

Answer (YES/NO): NO